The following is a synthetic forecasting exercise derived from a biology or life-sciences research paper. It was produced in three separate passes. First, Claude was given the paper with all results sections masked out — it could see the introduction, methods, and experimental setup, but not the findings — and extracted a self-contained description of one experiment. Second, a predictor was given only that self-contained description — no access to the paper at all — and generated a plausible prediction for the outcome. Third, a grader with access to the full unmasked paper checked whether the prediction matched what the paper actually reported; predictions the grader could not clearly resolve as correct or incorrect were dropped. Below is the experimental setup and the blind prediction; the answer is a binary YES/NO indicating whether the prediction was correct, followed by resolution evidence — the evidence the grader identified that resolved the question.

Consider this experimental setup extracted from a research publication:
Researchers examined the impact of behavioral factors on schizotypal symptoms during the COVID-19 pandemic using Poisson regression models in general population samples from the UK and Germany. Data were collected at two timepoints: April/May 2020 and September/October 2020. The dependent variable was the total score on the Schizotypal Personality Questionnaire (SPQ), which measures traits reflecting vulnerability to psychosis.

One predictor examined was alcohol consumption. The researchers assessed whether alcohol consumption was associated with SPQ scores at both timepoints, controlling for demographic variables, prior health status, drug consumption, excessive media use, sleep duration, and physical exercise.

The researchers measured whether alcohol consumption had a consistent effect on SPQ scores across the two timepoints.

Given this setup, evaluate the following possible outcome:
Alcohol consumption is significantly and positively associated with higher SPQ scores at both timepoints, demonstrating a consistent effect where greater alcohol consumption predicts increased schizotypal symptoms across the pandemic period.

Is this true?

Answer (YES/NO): NO